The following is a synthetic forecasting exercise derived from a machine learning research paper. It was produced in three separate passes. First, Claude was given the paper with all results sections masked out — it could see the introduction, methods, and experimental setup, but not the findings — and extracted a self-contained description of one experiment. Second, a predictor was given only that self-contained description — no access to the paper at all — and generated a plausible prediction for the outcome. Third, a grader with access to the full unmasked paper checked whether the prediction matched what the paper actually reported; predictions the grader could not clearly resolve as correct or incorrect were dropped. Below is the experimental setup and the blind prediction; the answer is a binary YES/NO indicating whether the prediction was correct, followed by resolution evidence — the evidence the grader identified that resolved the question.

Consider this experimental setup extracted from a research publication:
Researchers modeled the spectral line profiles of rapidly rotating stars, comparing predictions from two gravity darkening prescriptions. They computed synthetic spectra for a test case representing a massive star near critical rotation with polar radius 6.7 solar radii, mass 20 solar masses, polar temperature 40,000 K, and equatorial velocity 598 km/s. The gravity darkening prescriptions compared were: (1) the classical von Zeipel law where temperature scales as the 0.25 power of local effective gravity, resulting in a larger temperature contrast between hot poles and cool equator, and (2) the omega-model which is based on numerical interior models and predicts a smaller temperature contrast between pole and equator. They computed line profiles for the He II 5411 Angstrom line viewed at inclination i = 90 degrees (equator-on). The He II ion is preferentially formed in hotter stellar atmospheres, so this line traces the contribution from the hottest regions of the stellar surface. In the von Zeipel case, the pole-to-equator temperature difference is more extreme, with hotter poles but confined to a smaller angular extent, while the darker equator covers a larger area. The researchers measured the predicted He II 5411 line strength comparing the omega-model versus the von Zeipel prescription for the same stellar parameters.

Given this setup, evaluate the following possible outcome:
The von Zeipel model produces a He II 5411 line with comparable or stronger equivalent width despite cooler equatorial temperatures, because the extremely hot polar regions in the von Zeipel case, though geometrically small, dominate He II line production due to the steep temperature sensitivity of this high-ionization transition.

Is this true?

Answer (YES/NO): NO